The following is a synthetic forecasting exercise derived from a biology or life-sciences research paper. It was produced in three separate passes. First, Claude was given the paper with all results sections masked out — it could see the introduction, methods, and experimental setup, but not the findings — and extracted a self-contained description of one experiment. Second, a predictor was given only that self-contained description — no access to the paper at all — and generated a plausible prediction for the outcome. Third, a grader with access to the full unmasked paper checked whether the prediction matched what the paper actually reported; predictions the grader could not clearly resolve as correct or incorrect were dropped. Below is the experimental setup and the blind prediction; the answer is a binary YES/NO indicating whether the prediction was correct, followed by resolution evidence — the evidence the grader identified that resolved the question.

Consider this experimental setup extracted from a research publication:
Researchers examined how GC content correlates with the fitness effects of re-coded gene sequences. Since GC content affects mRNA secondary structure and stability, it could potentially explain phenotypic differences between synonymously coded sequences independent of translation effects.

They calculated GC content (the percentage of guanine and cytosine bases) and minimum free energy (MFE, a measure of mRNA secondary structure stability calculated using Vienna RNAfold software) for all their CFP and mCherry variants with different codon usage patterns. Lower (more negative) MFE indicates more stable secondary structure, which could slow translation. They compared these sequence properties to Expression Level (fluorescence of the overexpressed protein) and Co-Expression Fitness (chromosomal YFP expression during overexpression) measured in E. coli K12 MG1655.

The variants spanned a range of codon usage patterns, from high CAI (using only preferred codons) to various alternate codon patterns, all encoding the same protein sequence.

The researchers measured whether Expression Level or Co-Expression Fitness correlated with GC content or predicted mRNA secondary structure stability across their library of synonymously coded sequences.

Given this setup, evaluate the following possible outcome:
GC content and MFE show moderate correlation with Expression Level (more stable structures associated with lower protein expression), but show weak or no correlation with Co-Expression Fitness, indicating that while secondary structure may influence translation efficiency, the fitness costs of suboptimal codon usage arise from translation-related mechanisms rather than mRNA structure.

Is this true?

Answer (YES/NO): NO